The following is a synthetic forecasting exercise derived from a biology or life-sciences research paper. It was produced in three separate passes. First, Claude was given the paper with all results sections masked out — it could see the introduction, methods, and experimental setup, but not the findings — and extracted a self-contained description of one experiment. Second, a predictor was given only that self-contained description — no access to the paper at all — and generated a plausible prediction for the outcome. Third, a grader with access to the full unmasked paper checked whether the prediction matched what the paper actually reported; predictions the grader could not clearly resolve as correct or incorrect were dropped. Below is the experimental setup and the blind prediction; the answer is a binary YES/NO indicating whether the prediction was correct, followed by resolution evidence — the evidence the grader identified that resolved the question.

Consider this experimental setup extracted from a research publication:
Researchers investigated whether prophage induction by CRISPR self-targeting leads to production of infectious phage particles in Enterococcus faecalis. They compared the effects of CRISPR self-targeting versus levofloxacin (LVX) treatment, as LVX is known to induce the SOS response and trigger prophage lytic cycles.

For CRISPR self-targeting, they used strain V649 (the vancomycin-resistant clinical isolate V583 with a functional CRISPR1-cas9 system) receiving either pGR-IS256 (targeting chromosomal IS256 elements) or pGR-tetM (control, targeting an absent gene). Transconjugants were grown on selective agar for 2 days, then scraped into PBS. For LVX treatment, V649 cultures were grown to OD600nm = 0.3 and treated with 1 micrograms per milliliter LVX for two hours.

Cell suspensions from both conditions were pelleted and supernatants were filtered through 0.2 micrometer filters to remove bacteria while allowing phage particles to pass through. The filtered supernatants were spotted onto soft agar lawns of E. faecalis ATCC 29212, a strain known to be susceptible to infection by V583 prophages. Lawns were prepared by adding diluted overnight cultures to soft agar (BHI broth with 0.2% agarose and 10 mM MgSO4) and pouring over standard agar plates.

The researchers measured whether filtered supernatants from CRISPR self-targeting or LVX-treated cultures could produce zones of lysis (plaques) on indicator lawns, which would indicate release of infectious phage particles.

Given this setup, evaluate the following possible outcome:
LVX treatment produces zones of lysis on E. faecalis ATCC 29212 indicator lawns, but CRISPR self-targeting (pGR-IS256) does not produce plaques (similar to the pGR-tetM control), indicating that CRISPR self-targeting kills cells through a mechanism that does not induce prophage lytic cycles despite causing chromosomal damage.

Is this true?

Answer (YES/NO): NO